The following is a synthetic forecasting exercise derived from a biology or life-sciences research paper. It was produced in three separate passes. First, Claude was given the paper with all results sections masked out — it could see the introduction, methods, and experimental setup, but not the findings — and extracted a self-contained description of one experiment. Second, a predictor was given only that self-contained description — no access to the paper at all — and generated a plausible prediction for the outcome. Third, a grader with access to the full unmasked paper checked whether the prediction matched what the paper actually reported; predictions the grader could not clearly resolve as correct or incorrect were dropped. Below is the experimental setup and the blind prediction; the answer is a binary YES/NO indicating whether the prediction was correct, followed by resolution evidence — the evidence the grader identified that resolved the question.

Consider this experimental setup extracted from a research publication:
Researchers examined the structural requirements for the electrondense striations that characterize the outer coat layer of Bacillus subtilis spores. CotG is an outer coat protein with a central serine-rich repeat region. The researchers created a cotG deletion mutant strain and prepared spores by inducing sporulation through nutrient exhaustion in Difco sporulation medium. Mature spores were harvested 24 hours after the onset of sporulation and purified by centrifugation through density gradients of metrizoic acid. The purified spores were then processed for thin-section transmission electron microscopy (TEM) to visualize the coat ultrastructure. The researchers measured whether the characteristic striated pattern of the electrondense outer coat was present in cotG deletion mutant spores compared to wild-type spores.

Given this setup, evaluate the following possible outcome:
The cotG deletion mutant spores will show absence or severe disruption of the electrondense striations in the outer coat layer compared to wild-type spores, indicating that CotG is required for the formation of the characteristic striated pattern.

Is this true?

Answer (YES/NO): YES